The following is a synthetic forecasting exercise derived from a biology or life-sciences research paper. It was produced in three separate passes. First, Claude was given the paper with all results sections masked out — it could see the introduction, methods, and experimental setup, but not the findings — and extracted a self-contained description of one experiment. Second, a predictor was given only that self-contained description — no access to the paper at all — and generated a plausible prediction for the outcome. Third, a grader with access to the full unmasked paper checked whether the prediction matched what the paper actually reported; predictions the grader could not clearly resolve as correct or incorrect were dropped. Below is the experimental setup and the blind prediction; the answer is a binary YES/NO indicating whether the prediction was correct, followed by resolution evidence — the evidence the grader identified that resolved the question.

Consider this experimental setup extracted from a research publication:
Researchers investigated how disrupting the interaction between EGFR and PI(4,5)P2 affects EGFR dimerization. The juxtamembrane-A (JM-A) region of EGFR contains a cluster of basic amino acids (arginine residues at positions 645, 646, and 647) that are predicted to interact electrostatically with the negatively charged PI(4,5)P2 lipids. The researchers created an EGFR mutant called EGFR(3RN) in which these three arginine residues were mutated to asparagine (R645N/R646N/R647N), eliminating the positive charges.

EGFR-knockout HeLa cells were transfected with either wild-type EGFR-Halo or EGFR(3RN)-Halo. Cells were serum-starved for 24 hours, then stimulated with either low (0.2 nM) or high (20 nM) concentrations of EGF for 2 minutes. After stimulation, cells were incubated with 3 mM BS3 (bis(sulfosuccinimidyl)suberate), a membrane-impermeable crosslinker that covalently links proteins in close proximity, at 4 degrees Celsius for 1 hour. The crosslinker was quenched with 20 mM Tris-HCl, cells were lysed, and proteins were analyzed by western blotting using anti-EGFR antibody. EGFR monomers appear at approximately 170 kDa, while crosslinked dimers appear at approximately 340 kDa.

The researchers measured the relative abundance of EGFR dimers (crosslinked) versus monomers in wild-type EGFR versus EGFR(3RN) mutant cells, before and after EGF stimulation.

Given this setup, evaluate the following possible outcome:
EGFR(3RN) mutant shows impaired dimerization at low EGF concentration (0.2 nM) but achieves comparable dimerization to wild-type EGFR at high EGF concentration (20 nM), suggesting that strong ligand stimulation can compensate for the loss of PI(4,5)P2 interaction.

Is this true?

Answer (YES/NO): NO